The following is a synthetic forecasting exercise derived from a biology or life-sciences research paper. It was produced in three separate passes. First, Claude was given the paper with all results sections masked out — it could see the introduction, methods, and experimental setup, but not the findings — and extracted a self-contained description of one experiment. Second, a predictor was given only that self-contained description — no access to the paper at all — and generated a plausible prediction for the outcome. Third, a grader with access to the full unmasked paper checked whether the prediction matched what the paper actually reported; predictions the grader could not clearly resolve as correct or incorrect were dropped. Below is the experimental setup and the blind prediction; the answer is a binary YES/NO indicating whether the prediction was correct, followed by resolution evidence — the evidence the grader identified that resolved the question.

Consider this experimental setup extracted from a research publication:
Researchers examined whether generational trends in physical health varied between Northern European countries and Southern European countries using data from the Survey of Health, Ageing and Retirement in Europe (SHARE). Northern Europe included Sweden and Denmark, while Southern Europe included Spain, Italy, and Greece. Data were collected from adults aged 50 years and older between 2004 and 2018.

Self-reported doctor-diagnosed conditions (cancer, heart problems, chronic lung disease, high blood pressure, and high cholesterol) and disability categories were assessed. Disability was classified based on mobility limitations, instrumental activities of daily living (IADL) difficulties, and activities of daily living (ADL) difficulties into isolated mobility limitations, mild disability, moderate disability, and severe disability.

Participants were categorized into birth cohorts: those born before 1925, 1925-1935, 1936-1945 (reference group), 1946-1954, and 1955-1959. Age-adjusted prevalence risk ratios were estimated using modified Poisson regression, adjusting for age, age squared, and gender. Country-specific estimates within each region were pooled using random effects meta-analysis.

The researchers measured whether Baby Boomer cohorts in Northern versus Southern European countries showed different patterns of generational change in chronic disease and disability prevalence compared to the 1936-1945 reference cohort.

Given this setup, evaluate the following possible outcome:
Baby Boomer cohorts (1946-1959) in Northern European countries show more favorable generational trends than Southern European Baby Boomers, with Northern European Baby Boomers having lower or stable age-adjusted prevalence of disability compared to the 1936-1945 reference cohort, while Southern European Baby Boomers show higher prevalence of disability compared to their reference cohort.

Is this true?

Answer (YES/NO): NO